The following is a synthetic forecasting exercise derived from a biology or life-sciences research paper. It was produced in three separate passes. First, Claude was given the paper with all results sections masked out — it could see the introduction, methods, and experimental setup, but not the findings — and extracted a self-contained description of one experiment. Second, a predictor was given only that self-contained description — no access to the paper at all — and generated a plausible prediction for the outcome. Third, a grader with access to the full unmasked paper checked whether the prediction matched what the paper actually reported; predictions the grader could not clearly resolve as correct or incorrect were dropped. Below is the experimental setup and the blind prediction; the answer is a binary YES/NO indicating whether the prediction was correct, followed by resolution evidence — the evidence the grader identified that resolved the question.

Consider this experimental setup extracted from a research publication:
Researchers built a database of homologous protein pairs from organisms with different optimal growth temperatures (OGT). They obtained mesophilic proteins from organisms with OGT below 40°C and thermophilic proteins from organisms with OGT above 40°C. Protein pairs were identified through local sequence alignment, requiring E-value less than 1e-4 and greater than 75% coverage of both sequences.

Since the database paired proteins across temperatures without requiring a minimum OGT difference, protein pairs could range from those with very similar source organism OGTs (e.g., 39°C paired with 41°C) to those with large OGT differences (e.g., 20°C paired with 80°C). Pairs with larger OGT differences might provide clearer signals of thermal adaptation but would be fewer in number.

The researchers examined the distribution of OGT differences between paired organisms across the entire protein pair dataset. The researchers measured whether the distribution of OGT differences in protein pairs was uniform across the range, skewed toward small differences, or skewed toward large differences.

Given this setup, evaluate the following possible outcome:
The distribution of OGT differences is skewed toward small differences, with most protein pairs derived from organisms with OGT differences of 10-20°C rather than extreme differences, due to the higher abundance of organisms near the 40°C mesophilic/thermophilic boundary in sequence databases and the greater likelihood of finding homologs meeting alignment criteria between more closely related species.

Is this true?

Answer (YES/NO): YES